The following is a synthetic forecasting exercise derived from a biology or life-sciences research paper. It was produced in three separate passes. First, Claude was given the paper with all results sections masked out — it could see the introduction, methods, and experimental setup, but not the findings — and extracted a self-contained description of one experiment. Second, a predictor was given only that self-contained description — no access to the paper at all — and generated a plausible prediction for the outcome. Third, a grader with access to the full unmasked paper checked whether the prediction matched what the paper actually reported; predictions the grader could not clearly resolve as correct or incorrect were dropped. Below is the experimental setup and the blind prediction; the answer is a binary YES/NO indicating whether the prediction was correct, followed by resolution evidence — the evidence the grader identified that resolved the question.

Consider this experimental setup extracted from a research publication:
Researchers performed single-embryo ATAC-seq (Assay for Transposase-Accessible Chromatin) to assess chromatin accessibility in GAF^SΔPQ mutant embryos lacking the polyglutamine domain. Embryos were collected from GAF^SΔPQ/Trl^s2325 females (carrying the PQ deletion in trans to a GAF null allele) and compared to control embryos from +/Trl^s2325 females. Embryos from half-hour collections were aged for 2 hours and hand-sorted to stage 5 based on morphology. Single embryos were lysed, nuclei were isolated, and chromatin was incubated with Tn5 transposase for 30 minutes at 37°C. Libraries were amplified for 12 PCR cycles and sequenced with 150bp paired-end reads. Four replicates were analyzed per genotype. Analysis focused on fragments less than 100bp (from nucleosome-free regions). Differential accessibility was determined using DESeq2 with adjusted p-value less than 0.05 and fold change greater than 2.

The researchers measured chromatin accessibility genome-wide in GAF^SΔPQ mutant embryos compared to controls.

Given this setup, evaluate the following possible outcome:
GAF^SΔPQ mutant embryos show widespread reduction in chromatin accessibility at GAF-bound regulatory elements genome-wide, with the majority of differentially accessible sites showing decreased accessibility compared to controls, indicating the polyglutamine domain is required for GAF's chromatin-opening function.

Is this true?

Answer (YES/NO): NO